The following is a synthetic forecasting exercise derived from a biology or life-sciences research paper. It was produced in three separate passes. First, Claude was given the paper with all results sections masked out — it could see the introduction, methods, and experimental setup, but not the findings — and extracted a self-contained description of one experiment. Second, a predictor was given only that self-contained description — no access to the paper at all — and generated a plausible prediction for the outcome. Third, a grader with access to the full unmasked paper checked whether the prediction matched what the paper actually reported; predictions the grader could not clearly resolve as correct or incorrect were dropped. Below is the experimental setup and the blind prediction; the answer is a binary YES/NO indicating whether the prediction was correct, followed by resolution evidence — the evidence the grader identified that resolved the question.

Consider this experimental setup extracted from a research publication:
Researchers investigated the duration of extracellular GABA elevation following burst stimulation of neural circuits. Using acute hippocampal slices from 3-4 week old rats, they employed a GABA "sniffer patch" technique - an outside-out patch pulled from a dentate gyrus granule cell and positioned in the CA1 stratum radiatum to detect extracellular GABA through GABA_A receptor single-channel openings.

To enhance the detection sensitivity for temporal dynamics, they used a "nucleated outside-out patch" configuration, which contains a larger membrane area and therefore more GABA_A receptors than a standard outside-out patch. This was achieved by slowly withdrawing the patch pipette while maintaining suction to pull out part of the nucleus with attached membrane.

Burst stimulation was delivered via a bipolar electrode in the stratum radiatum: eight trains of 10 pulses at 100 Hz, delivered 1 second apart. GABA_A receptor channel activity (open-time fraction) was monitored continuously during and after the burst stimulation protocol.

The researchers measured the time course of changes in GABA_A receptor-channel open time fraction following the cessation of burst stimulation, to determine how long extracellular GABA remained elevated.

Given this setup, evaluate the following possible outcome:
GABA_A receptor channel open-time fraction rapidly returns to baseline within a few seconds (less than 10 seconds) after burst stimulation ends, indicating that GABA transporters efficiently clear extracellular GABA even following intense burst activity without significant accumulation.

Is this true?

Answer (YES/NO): NO